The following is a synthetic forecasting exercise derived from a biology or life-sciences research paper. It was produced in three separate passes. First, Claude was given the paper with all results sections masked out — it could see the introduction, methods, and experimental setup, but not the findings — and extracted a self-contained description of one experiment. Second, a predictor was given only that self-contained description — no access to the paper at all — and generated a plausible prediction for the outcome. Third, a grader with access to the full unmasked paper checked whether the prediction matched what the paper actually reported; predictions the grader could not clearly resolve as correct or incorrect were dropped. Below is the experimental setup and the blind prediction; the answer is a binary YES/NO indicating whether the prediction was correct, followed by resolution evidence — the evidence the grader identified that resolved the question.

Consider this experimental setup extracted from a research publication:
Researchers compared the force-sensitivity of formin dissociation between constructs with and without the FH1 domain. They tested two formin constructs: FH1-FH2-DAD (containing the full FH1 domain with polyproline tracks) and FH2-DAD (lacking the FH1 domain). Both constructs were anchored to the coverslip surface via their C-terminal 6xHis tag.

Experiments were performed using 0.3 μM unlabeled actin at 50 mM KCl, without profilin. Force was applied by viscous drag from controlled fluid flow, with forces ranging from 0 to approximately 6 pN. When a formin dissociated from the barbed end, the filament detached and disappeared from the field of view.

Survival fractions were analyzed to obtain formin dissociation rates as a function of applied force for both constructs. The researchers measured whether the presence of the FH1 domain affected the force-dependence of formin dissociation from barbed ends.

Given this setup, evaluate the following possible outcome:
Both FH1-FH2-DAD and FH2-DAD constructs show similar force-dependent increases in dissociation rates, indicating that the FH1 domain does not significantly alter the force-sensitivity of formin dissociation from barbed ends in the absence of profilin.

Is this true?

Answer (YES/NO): YES